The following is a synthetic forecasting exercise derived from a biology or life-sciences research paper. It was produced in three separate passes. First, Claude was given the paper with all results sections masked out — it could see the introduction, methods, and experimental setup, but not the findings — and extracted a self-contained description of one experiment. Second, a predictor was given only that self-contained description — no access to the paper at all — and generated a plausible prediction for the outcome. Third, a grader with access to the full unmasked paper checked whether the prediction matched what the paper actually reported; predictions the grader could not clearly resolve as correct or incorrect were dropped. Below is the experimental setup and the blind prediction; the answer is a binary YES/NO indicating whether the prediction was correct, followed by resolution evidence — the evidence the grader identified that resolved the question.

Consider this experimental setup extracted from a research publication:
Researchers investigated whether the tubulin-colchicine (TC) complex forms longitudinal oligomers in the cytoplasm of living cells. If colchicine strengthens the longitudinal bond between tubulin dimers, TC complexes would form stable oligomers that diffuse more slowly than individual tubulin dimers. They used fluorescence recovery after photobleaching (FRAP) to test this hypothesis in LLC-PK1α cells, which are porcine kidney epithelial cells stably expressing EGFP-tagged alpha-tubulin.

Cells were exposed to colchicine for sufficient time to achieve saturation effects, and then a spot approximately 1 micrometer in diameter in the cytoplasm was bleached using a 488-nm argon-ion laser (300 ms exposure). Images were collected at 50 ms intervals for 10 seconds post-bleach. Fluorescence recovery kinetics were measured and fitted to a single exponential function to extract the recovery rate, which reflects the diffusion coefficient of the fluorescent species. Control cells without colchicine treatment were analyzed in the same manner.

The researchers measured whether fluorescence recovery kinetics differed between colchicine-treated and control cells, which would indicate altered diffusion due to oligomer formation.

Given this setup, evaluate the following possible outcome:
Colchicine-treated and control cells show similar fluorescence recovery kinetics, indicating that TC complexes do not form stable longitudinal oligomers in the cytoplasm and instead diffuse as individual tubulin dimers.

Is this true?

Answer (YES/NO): YES